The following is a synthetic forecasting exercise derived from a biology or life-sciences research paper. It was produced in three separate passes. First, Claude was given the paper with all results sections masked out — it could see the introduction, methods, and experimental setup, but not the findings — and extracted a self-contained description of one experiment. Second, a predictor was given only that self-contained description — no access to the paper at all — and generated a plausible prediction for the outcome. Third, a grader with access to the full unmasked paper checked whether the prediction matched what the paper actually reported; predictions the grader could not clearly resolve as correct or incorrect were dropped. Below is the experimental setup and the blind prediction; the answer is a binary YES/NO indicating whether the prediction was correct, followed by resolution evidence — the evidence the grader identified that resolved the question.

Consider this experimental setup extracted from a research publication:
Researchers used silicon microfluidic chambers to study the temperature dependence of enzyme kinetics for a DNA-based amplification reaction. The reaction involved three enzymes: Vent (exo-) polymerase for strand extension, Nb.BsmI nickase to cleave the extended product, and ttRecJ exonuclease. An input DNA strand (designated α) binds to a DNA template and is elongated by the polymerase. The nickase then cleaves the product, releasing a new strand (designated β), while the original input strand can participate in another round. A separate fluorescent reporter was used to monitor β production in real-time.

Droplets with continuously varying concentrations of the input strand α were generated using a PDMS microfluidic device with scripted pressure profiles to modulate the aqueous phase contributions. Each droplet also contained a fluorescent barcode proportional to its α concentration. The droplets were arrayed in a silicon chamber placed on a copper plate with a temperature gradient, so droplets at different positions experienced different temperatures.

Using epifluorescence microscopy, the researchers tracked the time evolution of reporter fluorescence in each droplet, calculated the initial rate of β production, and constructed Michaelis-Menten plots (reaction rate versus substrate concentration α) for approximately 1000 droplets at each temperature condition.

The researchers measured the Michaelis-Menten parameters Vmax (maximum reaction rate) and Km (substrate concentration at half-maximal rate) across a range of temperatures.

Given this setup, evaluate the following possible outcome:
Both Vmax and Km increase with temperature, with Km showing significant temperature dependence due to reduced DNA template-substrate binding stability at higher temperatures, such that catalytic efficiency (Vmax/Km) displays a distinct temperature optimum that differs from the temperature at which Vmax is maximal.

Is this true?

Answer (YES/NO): NO